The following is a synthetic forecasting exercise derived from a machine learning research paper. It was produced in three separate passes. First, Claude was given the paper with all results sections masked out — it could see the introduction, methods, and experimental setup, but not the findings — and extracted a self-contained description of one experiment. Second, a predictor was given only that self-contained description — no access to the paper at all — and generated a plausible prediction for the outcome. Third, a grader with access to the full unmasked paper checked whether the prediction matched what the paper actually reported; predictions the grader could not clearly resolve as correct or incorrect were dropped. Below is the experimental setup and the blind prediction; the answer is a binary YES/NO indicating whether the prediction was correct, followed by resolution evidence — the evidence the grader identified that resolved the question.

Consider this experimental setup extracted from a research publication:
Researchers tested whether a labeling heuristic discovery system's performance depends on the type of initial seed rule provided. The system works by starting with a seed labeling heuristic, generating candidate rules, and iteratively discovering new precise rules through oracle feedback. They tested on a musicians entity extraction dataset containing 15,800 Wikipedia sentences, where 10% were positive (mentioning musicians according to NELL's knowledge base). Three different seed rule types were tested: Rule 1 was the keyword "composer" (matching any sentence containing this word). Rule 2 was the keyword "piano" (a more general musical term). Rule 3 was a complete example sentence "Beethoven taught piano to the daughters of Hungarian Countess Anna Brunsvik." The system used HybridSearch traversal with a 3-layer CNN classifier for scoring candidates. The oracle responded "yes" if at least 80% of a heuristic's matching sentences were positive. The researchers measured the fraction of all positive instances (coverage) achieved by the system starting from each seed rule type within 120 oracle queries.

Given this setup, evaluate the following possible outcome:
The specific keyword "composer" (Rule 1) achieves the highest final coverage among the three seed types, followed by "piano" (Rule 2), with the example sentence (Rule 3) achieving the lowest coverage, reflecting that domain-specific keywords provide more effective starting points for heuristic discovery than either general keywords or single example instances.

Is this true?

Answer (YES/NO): NO